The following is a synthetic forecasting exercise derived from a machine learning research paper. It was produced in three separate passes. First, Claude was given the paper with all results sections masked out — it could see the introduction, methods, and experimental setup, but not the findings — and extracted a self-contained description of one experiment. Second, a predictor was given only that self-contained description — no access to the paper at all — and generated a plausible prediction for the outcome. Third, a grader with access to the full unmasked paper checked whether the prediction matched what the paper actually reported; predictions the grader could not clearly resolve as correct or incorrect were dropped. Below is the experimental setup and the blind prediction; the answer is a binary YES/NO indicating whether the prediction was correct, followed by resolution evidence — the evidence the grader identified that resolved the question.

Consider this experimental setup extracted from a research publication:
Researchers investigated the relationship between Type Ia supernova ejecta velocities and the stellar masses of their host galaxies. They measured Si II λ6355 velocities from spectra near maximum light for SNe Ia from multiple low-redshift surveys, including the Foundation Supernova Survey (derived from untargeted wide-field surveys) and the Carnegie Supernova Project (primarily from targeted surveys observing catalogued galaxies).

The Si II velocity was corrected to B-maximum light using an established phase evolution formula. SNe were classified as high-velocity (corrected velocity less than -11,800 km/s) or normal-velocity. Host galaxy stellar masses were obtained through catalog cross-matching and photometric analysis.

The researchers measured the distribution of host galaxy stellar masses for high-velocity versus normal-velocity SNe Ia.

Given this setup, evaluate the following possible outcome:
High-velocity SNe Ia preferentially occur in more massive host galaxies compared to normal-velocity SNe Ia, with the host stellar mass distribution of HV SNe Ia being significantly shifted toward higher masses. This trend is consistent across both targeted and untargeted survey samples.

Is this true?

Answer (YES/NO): YES